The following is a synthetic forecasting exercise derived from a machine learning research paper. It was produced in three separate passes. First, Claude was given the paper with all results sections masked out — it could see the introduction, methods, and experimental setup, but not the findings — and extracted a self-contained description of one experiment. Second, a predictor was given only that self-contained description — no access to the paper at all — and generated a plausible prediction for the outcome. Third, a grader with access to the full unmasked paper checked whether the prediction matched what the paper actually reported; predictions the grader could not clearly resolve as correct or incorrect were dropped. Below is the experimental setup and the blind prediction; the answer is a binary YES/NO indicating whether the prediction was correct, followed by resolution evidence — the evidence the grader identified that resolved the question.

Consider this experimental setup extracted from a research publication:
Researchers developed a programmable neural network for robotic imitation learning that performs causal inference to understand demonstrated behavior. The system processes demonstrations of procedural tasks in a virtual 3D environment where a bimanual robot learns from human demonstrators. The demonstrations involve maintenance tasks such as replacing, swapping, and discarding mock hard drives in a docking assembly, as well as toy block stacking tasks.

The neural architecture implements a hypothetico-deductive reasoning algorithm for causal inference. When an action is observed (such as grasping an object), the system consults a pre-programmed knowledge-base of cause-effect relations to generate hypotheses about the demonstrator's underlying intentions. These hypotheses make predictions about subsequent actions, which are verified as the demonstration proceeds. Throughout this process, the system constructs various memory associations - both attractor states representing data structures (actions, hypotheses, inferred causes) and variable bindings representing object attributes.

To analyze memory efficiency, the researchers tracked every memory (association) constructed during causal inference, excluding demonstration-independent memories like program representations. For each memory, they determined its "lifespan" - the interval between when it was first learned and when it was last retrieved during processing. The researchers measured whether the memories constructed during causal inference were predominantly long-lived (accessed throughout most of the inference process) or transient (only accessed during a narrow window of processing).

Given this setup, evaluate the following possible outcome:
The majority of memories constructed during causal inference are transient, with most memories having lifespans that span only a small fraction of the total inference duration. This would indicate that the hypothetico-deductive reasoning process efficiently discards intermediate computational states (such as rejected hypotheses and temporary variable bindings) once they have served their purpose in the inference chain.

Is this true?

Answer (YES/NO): YES